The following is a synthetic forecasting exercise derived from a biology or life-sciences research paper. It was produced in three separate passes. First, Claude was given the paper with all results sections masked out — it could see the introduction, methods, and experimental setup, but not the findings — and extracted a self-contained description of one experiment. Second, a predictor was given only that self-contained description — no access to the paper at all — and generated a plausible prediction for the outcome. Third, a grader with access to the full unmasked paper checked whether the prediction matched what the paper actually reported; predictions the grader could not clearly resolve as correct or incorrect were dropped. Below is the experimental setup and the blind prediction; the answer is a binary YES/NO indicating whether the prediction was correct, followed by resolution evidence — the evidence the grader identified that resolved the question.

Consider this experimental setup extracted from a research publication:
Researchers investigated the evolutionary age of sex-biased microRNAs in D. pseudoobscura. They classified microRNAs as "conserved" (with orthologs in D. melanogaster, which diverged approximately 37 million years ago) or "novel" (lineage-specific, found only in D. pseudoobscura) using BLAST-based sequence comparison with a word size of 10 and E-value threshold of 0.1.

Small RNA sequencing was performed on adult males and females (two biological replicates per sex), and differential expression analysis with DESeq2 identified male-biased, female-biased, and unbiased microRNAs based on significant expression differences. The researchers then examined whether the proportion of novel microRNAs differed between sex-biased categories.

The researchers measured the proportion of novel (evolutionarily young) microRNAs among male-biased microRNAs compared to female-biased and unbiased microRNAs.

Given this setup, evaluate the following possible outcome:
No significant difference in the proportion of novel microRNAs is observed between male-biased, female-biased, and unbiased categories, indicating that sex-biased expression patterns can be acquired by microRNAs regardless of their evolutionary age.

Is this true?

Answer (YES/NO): NO